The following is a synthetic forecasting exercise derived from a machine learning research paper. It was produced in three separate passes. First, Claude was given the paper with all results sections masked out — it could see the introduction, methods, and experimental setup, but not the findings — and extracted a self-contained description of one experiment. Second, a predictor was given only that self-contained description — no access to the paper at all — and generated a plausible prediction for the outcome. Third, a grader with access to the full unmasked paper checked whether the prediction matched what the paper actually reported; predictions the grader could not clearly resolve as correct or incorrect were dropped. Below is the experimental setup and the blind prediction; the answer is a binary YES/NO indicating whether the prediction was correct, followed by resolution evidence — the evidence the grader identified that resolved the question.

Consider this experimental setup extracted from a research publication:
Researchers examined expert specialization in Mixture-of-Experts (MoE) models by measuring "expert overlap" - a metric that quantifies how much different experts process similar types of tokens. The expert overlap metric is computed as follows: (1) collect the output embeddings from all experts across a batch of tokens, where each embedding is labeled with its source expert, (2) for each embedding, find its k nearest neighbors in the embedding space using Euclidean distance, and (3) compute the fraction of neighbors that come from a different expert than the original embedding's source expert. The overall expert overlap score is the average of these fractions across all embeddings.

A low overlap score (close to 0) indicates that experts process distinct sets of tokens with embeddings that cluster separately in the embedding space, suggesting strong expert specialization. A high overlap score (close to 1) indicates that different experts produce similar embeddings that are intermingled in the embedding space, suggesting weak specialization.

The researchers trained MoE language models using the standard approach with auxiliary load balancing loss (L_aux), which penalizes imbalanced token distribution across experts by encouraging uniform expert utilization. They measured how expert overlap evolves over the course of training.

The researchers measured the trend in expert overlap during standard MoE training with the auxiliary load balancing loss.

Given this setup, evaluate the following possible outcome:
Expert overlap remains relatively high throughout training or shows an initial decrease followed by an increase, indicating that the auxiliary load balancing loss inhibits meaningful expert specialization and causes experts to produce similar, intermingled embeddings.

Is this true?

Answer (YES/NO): YES